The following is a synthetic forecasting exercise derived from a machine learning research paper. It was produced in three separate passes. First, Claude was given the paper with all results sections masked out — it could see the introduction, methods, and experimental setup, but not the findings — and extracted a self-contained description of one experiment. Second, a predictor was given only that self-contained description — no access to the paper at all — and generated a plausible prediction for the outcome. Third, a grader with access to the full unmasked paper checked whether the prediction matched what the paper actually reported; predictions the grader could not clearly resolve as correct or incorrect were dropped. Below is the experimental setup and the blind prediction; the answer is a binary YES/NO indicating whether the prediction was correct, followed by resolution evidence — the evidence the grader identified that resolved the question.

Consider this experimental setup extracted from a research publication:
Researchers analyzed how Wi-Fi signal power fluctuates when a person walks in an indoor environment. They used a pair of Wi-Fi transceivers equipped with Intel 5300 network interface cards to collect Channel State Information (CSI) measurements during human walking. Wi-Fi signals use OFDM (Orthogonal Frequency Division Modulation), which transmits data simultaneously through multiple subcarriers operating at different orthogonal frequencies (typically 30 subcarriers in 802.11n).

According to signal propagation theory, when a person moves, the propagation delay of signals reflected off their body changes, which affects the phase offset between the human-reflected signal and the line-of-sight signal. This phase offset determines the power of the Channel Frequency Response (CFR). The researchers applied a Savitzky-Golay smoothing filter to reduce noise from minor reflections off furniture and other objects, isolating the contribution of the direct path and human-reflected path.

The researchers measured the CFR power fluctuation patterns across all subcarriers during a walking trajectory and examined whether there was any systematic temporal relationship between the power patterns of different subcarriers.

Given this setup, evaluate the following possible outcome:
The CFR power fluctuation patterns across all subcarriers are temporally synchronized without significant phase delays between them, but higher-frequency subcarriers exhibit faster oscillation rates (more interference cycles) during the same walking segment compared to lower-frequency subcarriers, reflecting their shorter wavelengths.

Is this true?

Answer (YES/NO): NO